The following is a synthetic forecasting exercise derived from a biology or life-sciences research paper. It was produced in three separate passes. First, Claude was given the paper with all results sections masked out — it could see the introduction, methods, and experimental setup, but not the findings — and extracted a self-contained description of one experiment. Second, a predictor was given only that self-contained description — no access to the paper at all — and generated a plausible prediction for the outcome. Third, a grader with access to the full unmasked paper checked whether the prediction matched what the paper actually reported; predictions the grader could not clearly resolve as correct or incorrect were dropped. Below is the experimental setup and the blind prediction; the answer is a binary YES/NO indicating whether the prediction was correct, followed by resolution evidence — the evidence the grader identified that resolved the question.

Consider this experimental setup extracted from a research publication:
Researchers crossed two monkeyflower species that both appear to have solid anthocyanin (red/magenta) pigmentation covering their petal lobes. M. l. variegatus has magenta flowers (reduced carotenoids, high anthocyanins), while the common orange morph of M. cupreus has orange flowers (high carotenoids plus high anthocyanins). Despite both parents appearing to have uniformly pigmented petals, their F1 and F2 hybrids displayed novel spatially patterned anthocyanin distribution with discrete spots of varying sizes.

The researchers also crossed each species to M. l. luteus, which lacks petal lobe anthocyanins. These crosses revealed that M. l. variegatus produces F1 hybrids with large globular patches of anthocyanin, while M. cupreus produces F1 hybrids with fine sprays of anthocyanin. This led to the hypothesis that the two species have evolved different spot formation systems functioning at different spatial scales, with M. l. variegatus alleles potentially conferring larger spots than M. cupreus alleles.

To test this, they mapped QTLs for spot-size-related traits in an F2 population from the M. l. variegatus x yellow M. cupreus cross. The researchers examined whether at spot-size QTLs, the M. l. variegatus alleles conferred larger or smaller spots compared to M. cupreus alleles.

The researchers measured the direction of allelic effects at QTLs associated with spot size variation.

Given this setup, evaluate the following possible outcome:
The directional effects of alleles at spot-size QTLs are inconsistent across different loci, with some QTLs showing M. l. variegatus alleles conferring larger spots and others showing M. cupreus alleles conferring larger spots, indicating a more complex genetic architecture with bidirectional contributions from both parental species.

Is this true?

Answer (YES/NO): NO